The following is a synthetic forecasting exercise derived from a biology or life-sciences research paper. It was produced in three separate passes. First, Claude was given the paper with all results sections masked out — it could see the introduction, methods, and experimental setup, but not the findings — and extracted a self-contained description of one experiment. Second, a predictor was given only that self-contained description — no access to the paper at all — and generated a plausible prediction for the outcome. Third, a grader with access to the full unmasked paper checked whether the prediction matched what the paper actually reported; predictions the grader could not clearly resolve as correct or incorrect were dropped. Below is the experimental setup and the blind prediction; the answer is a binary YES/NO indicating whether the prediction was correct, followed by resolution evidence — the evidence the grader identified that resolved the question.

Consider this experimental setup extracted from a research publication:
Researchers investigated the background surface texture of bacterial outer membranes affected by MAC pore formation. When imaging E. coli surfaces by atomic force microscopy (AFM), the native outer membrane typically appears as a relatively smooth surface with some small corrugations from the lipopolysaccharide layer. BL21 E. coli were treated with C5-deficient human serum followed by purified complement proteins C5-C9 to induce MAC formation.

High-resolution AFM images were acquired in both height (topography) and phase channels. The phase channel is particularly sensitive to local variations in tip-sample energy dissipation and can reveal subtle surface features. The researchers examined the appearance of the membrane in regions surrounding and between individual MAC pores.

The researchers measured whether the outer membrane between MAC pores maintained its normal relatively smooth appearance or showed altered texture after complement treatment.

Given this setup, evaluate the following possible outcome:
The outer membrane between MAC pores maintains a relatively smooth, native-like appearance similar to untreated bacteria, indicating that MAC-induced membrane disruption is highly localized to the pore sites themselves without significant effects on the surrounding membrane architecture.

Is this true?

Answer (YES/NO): NO